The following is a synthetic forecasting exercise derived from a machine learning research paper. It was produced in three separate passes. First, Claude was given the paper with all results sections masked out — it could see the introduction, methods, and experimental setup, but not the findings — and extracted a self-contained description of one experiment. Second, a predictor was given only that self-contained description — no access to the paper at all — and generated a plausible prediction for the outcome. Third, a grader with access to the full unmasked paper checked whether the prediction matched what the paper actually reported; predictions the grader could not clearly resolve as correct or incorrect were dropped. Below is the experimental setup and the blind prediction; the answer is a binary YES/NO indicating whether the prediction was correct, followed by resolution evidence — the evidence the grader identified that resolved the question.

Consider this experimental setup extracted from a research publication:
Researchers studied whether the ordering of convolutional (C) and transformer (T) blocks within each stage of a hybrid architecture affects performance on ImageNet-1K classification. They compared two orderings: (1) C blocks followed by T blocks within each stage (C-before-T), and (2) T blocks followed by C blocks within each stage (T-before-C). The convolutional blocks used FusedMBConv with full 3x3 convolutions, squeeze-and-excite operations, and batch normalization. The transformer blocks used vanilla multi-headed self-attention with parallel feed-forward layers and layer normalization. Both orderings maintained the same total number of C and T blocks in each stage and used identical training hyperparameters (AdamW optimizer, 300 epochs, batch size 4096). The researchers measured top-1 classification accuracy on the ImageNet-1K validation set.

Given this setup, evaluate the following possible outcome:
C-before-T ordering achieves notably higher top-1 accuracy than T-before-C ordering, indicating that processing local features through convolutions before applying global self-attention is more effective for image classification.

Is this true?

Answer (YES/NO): NO